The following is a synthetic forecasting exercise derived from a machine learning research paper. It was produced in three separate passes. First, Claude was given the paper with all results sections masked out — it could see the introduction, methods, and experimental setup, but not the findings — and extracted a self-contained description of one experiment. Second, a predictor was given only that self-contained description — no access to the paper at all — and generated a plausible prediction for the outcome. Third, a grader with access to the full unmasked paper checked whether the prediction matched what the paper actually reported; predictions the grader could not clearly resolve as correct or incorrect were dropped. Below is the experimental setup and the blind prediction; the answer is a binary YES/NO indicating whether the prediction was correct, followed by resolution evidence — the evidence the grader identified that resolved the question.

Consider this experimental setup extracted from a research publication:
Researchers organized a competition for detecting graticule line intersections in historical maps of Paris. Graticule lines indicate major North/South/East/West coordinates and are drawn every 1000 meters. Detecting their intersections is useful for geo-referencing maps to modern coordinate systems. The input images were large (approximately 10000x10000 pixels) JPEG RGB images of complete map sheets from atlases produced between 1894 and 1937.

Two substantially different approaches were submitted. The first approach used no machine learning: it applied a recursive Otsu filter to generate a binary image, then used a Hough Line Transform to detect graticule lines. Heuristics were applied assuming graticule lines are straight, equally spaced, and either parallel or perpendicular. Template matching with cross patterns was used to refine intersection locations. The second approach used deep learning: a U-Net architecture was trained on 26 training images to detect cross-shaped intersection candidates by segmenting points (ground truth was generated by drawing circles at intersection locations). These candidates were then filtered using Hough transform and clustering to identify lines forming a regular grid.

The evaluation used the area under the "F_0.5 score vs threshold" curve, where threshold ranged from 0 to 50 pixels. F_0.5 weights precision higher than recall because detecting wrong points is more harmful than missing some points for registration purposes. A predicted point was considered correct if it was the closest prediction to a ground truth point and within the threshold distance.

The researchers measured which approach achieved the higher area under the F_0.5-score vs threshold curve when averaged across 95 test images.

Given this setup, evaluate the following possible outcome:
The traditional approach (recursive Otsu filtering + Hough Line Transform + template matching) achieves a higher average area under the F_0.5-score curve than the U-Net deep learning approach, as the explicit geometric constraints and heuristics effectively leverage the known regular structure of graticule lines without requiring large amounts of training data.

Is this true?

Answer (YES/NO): YES